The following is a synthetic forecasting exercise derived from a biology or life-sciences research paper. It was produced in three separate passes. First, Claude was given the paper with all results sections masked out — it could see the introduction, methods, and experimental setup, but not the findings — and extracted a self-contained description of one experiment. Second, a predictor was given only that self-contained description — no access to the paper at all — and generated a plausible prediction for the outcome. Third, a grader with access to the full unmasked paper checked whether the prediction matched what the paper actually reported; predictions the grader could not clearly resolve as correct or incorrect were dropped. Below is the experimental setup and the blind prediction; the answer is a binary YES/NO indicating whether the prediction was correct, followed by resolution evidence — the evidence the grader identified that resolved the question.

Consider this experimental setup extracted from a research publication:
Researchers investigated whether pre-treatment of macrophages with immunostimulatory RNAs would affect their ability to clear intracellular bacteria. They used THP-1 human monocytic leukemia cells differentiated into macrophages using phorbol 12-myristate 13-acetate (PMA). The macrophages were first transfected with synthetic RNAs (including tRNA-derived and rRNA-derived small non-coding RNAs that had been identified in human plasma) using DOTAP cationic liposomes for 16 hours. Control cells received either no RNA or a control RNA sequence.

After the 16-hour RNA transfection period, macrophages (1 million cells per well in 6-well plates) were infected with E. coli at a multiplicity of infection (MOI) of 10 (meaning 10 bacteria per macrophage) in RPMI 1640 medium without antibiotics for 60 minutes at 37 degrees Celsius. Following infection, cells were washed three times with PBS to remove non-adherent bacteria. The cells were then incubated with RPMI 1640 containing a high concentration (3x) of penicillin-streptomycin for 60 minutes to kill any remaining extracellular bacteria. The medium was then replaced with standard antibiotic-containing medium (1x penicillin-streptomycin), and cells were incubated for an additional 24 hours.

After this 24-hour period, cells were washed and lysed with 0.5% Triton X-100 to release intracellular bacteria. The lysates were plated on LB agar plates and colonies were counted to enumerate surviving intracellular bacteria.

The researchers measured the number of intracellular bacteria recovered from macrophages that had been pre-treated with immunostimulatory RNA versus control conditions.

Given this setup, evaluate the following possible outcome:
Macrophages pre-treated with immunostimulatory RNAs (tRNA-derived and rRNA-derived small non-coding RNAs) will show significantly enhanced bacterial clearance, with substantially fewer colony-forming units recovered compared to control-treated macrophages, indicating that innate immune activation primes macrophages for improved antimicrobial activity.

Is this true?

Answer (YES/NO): YES